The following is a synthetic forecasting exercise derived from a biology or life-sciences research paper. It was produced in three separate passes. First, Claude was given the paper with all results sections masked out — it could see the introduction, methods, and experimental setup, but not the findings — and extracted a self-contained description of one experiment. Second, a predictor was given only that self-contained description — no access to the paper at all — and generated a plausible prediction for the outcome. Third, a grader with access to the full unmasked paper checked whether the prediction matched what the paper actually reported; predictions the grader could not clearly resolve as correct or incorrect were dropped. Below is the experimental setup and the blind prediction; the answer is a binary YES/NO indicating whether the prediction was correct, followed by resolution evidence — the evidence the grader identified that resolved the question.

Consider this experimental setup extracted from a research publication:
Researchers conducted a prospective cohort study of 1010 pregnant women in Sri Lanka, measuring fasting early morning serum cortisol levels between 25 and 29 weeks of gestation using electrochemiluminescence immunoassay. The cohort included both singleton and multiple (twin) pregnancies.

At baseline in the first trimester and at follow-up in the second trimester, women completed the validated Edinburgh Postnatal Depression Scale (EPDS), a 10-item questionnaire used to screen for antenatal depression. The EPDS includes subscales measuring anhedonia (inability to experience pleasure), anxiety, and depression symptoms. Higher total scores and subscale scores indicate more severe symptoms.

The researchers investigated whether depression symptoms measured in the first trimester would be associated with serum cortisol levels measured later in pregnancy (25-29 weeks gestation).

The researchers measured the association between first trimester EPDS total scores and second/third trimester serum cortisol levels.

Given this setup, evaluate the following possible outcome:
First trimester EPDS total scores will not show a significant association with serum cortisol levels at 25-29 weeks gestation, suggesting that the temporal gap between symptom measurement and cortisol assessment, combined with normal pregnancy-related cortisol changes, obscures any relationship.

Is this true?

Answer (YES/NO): YES